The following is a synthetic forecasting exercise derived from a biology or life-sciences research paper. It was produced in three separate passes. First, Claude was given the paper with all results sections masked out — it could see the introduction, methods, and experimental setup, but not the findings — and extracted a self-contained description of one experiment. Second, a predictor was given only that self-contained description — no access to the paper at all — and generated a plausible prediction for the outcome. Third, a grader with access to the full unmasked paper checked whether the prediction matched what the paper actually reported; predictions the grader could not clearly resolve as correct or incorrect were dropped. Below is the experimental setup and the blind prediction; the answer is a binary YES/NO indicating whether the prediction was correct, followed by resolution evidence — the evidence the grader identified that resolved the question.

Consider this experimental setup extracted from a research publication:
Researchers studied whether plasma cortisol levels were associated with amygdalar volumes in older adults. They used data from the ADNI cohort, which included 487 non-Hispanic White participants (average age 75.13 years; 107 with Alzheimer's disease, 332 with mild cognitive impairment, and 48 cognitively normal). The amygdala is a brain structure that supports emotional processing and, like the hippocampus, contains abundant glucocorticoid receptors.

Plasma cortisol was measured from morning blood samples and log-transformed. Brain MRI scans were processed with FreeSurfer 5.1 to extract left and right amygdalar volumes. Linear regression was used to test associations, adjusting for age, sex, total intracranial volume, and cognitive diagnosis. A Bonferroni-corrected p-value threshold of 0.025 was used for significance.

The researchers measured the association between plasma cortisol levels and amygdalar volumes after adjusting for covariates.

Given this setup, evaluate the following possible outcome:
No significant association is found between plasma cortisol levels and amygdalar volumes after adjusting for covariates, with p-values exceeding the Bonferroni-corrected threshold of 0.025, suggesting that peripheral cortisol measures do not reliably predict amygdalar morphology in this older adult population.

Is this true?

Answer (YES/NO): YES